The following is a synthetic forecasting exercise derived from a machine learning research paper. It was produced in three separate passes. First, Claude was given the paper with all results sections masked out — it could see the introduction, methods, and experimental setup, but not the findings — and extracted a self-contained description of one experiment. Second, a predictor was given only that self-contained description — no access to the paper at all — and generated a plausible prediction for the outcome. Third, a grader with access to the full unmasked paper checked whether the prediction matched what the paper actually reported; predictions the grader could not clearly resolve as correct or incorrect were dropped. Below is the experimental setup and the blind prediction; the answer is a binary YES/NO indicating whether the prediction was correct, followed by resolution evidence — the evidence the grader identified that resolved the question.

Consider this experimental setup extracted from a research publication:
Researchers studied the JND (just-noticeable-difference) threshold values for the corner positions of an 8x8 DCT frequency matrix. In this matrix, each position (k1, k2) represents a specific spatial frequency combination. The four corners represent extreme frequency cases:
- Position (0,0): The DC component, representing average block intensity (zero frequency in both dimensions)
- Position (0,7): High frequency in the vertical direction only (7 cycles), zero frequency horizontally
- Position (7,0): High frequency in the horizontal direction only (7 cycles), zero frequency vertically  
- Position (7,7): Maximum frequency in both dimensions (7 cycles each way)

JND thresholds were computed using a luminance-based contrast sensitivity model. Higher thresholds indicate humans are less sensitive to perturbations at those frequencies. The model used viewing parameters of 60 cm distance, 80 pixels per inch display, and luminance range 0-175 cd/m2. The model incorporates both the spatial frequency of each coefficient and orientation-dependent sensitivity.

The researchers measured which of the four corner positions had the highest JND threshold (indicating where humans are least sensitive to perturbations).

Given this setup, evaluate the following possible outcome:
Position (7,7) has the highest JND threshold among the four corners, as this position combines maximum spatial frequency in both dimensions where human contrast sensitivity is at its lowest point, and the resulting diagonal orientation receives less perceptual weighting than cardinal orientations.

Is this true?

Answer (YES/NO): YES